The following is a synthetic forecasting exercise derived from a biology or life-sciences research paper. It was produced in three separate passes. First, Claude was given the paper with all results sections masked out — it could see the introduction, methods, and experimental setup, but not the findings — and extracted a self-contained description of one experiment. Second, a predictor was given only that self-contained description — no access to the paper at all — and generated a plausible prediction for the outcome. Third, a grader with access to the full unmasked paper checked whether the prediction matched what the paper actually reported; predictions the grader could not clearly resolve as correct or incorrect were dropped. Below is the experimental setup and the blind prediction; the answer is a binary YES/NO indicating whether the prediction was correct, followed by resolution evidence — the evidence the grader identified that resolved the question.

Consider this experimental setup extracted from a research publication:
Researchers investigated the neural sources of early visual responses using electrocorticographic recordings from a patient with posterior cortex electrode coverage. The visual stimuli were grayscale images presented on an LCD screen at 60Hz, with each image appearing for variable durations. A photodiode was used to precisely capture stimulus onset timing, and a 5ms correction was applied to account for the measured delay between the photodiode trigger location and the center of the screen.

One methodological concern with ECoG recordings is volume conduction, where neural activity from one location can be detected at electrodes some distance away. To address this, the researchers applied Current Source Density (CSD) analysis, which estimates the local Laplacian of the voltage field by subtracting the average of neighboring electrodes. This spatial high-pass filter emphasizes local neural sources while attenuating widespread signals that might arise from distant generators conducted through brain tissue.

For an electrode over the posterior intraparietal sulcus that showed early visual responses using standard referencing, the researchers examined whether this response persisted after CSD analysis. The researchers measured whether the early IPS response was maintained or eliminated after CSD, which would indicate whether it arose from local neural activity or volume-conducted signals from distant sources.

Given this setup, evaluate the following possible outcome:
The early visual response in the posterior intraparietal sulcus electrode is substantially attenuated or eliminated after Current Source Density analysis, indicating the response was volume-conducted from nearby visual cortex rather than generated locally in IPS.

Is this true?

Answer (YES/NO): NO